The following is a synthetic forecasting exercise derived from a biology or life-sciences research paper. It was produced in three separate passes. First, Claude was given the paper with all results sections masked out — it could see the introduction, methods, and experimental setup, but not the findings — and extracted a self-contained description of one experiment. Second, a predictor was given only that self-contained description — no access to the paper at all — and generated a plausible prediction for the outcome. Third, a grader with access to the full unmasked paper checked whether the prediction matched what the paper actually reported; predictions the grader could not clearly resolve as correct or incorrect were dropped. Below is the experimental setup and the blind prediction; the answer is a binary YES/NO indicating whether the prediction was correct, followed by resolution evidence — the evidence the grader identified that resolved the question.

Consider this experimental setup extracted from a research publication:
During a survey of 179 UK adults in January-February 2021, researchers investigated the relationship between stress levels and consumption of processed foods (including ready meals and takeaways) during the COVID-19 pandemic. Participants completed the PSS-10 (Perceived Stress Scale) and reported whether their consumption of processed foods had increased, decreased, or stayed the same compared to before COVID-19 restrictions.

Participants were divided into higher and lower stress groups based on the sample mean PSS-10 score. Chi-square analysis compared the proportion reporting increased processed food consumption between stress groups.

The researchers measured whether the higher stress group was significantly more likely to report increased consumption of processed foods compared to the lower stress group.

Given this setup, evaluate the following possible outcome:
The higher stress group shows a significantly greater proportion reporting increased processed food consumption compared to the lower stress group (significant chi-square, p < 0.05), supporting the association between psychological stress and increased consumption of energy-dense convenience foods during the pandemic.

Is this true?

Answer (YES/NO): YES